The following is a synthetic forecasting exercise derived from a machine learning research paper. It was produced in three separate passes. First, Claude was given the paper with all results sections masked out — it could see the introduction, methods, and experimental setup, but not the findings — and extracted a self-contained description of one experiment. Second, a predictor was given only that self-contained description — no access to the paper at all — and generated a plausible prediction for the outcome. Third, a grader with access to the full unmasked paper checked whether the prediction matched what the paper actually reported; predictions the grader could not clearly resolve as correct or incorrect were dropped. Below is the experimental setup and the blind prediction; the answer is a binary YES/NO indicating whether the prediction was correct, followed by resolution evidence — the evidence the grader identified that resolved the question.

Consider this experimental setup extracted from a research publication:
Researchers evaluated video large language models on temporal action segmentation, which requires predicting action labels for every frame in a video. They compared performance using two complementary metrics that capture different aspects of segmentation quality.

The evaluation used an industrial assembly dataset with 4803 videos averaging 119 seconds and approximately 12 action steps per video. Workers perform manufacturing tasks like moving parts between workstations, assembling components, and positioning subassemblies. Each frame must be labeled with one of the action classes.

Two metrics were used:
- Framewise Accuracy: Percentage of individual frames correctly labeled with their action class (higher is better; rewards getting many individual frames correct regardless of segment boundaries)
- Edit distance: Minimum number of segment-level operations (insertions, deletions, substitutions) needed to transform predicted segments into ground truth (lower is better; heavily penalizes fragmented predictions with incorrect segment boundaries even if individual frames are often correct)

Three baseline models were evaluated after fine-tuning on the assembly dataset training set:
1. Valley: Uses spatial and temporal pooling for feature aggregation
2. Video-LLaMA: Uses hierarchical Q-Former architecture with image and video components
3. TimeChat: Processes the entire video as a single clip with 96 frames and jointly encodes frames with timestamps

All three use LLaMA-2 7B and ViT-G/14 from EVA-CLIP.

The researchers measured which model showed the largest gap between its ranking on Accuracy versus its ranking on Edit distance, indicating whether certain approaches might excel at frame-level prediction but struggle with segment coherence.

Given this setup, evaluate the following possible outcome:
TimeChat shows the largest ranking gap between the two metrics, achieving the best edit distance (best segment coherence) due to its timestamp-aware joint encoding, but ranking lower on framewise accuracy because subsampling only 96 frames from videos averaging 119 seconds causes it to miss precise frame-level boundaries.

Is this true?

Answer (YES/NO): NO